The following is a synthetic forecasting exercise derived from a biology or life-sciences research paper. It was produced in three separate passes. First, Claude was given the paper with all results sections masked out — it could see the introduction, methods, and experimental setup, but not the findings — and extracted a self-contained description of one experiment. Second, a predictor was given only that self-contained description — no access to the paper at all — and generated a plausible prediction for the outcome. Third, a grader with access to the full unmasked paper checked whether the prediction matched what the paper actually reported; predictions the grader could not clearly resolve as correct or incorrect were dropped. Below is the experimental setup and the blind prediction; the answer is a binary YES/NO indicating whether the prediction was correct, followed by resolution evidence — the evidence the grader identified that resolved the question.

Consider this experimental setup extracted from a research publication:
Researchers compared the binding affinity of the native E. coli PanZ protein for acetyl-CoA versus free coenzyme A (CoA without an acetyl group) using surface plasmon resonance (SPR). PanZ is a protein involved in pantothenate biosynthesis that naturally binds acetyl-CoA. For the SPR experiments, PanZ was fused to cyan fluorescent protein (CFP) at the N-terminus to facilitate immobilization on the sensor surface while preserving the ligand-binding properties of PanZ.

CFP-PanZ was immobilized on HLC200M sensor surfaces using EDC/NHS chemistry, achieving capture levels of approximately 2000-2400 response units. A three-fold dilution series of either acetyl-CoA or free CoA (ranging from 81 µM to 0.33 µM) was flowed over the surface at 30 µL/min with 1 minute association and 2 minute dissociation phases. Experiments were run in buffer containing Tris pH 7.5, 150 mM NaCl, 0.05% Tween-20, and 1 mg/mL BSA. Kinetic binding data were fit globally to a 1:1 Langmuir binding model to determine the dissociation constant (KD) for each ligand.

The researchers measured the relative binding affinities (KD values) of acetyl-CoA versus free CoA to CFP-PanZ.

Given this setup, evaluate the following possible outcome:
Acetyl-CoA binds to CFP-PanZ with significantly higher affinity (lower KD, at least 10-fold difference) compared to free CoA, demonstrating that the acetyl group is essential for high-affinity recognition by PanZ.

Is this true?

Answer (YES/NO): NO